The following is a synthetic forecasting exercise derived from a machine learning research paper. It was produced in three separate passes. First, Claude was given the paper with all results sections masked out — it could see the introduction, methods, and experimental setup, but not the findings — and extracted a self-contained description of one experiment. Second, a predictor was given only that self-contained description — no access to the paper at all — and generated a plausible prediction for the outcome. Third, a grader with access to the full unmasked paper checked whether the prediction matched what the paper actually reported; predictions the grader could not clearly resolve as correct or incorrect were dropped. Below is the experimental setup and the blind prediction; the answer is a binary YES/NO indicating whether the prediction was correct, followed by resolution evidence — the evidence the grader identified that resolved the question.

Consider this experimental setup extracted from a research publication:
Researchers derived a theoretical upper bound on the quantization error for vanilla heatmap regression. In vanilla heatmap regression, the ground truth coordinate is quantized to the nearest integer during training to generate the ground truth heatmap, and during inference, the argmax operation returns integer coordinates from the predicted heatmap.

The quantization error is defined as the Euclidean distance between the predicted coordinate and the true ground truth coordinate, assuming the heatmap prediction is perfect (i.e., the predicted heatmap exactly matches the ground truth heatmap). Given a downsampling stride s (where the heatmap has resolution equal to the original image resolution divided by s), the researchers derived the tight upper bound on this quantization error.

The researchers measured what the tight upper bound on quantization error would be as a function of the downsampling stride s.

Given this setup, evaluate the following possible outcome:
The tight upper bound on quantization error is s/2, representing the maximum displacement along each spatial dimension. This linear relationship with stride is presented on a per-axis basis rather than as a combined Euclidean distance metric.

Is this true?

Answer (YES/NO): NO